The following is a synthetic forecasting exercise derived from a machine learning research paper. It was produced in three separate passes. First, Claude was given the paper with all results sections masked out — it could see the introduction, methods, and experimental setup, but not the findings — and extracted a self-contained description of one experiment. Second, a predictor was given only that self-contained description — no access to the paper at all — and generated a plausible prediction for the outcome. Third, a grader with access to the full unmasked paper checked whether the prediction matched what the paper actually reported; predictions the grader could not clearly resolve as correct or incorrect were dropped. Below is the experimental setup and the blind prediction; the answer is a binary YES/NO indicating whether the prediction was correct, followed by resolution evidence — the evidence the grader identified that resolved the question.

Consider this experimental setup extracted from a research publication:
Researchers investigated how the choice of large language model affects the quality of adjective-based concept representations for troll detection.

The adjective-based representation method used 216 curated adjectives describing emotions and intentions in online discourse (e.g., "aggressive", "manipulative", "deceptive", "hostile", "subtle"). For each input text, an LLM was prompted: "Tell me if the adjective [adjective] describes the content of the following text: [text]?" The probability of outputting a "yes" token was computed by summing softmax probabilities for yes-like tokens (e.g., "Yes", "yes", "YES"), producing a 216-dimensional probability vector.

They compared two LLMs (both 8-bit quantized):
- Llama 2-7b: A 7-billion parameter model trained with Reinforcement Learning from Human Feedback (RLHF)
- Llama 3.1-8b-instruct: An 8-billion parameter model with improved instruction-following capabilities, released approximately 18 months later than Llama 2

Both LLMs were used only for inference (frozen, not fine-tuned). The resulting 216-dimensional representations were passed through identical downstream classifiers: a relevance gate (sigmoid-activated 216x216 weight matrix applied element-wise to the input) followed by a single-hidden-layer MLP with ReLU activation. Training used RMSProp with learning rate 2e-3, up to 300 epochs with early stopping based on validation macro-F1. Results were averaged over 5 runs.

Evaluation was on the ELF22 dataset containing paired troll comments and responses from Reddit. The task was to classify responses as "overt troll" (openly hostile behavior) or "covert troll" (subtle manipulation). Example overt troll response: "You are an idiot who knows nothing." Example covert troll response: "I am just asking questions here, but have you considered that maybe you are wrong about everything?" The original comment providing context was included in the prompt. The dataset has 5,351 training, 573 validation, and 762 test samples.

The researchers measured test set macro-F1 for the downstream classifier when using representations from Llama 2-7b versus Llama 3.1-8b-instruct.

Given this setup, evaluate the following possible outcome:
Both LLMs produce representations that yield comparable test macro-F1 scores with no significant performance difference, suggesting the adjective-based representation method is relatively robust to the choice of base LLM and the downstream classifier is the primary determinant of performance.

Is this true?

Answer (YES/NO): NO